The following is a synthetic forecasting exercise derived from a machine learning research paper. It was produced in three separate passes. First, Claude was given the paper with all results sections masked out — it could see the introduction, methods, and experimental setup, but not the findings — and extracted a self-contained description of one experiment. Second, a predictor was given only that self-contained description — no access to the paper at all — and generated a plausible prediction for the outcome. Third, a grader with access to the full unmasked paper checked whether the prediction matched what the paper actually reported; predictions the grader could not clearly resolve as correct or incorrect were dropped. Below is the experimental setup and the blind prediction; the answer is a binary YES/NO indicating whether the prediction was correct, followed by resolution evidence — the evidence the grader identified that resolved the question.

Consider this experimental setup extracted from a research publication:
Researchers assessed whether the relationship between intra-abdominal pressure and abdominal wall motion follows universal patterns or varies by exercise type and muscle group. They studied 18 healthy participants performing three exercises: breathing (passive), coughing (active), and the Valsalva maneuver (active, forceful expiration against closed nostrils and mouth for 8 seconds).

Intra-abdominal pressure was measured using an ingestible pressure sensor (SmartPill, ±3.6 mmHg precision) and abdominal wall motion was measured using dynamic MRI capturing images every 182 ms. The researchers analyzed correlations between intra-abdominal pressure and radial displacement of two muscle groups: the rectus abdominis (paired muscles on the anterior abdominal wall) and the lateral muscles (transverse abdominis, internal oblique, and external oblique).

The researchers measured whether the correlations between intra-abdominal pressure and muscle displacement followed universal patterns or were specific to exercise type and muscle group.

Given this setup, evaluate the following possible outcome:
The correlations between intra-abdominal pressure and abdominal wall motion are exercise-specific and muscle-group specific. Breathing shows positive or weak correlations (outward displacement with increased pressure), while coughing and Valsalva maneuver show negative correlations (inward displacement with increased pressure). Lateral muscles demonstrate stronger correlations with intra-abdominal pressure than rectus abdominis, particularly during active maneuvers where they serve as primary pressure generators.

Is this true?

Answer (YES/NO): YES